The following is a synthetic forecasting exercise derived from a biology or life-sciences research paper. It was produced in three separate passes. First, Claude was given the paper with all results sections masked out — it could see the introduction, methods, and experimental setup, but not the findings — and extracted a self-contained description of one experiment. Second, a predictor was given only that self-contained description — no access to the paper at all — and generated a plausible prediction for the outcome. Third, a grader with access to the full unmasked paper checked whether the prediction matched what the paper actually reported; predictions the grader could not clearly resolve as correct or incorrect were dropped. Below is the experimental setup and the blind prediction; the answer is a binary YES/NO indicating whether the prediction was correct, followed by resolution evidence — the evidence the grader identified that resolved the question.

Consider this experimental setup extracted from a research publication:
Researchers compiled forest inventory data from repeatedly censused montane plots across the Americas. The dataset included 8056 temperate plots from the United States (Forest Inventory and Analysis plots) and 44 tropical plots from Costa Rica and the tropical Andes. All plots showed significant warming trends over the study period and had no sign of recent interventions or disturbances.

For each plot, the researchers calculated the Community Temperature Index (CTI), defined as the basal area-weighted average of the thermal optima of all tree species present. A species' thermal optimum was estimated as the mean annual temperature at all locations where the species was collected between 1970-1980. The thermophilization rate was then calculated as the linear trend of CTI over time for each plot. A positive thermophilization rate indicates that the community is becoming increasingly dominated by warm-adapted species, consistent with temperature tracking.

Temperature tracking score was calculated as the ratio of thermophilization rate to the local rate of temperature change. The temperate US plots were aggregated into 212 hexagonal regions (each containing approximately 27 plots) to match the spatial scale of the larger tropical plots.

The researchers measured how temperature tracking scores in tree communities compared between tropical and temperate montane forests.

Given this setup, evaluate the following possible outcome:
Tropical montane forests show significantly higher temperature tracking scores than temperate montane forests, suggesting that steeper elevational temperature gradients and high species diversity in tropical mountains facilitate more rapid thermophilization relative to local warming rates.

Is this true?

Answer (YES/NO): YES